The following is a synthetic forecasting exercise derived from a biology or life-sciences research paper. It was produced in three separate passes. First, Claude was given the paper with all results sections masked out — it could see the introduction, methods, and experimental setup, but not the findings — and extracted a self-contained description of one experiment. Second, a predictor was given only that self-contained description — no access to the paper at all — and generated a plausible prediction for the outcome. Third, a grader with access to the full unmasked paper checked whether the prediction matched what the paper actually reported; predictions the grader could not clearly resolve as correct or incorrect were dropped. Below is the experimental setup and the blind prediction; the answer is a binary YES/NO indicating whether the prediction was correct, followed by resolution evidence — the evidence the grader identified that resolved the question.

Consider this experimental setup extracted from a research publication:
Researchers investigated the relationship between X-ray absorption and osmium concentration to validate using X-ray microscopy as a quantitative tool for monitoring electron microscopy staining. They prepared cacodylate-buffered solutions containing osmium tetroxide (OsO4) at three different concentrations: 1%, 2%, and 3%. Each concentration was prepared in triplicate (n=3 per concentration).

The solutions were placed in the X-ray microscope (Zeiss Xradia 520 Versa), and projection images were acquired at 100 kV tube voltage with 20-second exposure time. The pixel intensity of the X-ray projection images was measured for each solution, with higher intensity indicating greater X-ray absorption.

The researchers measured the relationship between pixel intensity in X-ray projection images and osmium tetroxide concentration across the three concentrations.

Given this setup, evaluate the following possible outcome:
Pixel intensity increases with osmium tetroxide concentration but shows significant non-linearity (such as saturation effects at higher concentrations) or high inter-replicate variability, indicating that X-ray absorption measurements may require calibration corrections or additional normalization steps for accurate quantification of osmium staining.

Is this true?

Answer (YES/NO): NO